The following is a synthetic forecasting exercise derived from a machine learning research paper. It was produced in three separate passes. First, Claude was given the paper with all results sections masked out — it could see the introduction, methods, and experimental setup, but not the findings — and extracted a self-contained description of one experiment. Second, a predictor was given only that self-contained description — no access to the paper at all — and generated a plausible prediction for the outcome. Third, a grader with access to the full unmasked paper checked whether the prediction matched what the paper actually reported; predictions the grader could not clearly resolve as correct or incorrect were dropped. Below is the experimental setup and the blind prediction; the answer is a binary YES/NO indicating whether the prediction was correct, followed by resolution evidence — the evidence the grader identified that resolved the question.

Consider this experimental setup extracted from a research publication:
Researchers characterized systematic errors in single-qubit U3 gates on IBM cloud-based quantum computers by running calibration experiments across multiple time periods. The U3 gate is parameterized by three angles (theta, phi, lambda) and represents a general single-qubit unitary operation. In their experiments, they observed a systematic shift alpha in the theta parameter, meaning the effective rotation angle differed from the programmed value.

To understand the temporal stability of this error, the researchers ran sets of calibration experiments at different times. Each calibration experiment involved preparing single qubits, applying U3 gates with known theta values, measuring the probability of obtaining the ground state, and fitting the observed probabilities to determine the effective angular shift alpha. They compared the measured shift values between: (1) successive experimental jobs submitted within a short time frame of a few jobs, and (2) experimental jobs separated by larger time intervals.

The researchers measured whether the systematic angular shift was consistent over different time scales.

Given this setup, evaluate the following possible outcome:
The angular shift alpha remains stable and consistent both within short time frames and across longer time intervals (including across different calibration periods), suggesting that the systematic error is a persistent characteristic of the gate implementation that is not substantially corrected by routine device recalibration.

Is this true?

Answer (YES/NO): NO